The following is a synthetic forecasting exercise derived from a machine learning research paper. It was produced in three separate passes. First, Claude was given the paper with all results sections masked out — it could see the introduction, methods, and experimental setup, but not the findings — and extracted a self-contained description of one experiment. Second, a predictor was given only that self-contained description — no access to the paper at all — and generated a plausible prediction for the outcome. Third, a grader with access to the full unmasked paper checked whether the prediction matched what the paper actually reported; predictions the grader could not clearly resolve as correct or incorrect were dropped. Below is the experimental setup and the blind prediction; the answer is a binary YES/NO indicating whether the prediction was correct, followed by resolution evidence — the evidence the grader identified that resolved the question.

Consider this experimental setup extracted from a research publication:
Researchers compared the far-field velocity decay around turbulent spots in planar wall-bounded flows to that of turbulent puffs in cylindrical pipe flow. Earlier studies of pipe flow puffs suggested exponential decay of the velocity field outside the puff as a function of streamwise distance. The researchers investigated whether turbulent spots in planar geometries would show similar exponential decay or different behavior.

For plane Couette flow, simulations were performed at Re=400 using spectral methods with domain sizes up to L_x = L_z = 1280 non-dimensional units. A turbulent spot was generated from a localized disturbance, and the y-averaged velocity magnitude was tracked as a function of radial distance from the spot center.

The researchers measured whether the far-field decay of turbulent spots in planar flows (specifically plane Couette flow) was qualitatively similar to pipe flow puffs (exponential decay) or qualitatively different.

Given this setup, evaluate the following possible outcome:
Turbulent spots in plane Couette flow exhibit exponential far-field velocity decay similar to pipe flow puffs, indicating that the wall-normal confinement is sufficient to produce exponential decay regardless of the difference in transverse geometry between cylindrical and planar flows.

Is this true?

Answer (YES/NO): NO